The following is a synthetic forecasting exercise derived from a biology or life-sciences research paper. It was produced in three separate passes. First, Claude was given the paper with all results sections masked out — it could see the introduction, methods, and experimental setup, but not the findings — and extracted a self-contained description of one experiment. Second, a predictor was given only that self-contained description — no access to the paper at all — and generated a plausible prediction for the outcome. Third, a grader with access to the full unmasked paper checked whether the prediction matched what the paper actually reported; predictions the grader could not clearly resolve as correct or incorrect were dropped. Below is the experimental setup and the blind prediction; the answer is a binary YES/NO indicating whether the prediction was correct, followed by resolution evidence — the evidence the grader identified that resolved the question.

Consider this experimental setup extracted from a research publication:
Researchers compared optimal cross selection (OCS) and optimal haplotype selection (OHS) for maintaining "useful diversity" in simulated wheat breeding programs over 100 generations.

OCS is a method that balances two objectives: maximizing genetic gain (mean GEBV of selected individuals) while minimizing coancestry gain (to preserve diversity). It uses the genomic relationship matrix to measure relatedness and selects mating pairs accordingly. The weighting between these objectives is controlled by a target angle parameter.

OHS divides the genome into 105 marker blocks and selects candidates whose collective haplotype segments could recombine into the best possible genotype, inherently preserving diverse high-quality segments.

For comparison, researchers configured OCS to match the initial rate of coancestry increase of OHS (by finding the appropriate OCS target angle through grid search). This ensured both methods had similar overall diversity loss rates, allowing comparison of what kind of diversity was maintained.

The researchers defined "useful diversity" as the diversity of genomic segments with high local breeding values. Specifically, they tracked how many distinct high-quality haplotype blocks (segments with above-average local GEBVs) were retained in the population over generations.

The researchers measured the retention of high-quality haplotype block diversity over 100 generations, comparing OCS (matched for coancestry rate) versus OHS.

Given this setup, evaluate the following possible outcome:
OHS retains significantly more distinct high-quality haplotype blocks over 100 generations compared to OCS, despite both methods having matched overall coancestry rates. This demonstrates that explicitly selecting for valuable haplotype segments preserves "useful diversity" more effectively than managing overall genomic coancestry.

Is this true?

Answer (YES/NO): YES